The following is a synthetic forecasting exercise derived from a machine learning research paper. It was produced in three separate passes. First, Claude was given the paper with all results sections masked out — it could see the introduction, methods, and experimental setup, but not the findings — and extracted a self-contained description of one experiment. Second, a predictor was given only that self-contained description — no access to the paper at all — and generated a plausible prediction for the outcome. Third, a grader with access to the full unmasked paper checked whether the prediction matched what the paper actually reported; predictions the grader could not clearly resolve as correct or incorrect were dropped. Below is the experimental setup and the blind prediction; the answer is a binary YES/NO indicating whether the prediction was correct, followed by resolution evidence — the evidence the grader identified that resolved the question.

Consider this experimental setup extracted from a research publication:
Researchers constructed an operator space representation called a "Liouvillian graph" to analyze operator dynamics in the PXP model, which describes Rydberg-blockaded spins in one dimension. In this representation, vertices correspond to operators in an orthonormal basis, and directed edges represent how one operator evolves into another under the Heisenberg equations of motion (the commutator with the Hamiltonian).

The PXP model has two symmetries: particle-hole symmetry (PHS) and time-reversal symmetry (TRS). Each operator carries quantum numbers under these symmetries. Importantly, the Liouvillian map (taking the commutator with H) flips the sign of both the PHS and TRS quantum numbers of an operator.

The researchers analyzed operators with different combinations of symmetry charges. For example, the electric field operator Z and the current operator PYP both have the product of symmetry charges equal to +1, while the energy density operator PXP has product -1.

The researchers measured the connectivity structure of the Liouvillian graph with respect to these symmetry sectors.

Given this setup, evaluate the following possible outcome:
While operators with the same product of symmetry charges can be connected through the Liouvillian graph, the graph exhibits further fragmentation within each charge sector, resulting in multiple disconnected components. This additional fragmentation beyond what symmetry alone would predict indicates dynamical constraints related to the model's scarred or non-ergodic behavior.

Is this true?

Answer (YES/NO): NO